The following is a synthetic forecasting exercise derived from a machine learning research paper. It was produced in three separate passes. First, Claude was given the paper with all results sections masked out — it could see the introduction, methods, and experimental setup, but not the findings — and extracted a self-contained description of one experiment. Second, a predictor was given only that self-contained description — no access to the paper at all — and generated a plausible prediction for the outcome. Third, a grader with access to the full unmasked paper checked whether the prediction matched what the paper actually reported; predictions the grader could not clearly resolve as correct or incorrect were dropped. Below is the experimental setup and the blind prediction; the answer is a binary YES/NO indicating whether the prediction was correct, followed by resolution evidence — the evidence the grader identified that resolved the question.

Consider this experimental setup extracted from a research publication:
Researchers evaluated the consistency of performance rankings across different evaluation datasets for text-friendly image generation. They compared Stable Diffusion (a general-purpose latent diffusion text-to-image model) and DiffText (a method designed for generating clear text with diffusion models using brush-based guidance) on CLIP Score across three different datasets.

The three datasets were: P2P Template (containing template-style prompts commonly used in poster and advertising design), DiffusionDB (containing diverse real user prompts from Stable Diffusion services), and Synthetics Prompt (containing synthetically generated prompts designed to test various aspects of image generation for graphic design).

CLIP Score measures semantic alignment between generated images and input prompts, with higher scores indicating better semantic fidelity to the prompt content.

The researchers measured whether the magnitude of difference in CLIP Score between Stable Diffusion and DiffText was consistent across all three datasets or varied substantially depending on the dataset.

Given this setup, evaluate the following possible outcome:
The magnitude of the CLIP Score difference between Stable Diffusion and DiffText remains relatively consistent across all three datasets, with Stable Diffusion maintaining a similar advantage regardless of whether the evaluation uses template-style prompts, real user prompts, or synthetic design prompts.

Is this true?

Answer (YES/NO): YES